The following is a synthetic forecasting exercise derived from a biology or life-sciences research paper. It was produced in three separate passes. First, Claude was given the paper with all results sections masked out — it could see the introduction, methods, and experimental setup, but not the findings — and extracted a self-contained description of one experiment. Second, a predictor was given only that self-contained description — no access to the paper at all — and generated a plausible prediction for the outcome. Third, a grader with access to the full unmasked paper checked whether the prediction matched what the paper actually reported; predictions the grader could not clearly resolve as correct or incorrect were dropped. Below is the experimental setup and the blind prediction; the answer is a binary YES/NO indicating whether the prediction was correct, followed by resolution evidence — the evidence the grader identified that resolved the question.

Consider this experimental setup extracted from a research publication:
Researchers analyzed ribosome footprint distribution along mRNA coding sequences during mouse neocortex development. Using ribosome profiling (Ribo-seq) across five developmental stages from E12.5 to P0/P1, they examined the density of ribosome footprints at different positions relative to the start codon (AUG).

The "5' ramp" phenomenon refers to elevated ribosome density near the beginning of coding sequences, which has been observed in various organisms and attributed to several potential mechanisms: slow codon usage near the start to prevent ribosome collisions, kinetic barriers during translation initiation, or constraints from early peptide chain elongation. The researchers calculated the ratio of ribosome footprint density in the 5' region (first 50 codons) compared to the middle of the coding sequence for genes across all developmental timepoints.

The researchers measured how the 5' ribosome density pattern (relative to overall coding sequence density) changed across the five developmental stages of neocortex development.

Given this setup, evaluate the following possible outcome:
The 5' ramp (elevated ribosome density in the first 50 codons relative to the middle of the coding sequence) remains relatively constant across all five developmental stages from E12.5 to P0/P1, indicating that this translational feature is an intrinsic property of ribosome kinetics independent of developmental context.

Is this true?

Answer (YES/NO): NO